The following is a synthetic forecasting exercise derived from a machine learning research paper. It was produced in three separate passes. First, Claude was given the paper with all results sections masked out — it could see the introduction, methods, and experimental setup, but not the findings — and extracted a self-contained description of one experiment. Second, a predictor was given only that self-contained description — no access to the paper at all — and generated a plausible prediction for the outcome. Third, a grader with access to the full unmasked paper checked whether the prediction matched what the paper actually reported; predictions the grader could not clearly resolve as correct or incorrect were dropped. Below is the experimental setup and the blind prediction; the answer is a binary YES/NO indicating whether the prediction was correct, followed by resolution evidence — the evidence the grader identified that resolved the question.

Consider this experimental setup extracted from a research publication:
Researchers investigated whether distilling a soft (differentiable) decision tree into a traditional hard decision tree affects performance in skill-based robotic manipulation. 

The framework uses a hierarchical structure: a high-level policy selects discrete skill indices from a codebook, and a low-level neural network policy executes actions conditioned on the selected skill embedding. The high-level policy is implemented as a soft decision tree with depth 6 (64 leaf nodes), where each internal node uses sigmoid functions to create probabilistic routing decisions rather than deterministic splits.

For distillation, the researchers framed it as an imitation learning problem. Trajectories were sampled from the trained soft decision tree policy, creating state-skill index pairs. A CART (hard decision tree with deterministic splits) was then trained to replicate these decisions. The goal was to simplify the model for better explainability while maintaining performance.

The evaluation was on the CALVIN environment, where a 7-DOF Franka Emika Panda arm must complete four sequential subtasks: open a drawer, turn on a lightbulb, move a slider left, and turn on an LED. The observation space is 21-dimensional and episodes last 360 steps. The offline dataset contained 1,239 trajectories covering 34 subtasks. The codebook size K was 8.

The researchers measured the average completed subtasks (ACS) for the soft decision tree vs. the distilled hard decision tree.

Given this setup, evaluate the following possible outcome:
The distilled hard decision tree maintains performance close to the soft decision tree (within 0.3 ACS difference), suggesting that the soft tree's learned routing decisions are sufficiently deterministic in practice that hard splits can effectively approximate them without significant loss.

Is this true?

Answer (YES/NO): NO